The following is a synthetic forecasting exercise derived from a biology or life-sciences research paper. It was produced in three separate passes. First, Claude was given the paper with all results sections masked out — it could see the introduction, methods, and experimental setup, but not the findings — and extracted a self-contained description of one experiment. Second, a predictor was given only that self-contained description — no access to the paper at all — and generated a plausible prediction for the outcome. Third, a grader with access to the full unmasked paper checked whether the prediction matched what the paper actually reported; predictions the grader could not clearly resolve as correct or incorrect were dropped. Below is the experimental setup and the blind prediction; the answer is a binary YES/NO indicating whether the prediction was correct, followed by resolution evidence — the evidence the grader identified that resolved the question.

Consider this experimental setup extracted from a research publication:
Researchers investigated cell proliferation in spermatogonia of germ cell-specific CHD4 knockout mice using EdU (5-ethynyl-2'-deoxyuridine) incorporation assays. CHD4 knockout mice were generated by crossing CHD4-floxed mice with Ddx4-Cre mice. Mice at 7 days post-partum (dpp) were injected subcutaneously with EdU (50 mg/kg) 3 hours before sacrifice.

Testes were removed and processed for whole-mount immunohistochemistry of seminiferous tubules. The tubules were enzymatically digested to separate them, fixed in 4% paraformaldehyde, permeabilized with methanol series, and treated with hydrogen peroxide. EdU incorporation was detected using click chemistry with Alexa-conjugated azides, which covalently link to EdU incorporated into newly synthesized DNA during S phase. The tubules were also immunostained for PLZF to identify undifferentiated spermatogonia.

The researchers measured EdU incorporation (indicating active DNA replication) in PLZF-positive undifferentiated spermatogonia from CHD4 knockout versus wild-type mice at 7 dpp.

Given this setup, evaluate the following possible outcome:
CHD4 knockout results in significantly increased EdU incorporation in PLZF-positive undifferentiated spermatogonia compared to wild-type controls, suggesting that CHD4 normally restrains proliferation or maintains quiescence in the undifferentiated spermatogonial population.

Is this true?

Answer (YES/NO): NO